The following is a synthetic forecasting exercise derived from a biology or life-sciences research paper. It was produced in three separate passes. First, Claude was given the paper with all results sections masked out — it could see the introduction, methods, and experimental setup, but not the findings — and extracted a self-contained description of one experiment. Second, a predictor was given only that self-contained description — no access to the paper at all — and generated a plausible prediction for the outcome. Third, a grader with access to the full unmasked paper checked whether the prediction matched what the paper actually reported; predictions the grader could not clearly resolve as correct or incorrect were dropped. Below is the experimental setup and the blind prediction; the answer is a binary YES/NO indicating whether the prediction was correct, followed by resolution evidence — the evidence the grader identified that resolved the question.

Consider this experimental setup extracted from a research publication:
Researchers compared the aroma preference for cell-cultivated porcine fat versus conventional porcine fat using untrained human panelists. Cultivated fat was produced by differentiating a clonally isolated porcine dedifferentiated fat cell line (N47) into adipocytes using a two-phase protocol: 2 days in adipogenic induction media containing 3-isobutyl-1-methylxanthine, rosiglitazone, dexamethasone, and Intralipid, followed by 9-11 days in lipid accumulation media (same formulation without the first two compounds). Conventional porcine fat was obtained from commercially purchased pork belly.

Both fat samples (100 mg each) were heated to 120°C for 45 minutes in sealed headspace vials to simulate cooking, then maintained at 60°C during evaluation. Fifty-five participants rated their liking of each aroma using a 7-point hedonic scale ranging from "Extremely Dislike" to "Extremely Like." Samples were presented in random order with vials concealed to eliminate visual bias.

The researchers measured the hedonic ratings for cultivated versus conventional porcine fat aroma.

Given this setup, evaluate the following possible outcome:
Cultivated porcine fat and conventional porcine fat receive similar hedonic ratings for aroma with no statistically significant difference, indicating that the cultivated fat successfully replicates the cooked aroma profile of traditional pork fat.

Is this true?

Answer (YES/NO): YES